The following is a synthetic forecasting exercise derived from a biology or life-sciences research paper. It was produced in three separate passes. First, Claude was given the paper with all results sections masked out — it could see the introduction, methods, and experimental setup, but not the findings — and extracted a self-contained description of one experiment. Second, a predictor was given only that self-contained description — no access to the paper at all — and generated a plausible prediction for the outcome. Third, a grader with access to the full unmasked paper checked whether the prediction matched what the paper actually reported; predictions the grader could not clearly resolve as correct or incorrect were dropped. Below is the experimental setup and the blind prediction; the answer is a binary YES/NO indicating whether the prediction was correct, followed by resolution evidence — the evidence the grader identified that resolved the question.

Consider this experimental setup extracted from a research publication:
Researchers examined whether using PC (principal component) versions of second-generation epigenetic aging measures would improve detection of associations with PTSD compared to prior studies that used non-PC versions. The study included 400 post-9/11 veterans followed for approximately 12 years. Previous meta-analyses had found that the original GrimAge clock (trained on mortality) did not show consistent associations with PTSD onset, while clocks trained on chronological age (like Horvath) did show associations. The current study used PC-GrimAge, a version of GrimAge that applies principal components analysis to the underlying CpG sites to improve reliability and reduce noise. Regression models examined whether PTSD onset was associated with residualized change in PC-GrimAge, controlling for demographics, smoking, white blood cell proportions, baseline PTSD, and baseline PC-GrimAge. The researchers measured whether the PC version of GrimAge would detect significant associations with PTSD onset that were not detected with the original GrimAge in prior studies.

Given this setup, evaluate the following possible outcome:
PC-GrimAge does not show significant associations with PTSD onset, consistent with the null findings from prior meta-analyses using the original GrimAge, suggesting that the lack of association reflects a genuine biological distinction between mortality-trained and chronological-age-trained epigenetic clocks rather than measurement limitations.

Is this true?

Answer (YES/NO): NO